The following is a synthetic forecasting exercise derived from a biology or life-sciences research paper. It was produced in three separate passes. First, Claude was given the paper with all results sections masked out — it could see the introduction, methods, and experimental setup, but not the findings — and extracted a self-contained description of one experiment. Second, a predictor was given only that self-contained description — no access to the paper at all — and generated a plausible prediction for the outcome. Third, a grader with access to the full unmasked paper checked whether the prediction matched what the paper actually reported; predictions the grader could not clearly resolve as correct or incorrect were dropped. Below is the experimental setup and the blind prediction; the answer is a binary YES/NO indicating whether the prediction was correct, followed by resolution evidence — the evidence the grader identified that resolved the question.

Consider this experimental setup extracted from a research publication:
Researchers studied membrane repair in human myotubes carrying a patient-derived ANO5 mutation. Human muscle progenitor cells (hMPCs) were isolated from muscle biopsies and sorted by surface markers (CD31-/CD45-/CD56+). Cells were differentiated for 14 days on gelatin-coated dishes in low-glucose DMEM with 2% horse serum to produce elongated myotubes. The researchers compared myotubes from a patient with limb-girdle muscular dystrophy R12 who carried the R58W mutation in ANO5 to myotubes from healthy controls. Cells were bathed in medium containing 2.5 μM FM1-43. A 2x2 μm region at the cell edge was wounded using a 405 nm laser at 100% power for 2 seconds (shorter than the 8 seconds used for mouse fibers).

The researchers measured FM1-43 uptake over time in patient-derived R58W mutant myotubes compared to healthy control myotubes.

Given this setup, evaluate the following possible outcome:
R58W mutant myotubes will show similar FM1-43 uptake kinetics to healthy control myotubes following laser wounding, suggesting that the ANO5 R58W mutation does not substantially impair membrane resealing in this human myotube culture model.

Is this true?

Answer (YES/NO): NO